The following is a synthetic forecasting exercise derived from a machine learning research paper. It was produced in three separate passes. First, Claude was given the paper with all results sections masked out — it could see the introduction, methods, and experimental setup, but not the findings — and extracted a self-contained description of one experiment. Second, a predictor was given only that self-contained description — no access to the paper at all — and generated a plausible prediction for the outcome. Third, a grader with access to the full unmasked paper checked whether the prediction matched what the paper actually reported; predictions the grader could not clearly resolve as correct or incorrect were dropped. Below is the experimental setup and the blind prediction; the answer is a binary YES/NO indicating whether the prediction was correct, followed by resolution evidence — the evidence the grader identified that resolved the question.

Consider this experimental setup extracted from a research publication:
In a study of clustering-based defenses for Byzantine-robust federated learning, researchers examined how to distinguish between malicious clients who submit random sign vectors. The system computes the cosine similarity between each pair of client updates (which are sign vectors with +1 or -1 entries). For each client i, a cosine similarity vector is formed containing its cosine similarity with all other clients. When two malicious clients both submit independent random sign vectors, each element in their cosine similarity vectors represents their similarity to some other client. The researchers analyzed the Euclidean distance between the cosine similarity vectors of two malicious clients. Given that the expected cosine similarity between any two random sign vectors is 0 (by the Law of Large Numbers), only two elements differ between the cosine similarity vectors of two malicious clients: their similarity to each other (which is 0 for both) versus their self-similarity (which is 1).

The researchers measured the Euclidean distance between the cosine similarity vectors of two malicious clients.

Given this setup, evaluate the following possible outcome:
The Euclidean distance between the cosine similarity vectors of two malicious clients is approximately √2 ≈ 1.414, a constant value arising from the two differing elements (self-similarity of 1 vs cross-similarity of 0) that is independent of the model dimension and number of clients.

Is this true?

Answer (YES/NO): YES